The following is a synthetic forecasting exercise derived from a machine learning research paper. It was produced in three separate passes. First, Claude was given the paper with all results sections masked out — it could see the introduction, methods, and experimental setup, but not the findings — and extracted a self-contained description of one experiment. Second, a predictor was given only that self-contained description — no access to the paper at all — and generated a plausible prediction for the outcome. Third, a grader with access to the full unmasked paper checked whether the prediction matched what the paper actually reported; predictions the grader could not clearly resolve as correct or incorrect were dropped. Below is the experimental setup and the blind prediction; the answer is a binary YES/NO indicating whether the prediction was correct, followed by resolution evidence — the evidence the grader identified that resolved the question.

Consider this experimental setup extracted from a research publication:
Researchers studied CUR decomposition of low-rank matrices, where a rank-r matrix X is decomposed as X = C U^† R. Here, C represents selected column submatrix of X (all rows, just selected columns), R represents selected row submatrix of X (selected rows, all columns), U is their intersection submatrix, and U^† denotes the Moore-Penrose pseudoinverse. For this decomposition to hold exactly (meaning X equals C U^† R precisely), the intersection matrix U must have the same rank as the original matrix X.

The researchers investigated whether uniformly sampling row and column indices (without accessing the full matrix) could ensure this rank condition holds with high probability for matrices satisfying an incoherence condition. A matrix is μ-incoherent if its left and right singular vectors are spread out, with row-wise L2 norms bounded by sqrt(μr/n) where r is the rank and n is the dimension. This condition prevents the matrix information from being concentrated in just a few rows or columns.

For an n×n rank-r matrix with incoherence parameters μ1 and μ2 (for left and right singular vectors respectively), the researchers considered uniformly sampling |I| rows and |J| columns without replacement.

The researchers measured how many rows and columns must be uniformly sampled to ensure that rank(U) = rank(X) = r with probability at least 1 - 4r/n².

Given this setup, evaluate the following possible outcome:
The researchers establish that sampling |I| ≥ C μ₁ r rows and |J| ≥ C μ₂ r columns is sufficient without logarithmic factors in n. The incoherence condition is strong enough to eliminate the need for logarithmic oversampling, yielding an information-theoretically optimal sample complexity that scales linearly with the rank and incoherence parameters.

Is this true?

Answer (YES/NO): NO